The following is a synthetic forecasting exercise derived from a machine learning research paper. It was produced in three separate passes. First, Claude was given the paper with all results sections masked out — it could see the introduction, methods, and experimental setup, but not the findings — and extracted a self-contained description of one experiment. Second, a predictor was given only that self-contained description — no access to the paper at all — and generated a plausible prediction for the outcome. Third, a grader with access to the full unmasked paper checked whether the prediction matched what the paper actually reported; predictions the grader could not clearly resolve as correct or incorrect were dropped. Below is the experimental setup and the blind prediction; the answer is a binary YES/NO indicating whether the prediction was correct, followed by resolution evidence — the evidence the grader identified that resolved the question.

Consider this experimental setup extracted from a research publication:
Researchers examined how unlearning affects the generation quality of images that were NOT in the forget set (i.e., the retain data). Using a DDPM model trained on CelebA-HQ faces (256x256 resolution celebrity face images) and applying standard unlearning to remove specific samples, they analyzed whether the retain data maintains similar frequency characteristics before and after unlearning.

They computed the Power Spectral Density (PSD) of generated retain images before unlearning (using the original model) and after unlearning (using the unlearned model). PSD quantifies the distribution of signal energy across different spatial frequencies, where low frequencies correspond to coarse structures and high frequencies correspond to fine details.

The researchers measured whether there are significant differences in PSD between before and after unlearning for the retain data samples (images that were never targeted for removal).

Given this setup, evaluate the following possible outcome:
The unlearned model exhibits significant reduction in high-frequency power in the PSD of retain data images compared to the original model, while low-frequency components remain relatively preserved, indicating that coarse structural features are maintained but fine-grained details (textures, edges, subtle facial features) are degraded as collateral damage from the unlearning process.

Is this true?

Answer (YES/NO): NO